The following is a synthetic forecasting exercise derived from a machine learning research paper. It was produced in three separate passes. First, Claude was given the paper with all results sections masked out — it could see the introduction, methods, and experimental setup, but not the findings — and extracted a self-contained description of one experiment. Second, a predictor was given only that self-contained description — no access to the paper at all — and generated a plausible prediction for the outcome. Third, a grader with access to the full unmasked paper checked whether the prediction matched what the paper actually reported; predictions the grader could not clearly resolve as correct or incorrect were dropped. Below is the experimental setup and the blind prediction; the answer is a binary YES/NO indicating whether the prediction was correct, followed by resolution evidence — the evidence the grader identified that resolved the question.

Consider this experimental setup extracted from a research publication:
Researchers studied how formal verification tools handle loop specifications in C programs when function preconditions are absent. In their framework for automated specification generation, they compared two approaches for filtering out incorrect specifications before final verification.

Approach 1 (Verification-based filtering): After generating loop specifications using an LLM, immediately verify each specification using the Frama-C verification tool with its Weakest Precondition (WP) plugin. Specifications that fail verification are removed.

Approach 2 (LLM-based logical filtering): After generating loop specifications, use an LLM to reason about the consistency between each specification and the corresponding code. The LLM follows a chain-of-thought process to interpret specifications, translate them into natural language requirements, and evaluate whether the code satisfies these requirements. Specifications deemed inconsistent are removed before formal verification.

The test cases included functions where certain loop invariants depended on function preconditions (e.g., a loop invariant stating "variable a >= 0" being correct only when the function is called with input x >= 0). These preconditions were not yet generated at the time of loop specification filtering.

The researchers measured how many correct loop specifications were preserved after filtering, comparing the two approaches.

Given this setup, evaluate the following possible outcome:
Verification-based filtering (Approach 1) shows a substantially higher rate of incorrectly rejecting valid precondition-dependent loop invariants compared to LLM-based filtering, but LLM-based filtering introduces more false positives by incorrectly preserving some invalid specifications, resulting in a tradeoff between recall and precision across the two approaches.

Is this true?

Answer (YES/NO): NO